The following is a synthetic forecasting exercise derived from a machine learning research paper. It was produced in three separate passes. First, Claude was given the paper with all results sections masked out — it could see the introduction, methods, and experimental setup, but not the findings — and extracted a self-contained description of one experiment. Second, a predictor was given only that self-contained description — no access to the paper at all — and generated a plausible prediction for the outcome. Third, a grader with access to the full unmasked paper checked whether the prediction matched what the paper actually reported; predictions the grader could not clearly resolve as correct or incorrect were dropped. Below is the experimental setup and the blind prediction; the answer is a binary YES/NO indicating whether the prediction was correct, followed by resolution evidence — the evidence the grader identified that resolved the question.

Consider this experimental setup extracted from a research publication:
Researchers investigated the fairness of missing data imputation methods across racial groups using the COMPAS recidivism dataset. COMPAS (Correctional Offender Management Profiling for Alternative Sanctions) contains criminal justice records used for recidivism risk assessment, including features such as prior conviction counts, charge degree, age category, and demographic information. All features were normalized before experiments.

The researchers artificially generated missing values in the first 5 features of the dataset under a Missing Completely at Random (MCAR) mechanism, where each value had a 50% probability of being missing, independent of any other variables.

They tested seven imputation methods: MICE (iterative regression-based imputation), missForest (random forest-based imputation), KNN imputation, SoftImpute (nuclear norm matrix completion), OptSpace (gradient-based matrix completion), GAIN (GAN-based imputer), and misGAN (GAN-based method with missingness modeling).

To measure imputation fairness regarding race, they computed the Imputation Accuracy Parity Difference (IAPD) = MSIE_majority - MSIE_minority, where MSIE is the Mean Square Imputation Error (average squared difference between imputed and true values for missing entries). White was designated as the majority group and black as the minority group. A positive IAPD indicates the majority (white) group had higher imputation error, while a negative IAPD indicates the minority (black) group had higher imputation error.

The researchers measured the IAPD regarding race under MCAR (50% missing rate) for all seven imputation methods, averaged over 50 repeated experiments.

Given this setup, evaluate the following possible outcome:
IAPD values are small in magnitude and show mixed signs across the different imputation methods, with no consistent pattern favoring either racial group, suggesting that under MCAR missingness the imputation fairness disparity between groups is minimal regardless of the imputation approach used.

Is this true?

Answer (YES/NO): NO